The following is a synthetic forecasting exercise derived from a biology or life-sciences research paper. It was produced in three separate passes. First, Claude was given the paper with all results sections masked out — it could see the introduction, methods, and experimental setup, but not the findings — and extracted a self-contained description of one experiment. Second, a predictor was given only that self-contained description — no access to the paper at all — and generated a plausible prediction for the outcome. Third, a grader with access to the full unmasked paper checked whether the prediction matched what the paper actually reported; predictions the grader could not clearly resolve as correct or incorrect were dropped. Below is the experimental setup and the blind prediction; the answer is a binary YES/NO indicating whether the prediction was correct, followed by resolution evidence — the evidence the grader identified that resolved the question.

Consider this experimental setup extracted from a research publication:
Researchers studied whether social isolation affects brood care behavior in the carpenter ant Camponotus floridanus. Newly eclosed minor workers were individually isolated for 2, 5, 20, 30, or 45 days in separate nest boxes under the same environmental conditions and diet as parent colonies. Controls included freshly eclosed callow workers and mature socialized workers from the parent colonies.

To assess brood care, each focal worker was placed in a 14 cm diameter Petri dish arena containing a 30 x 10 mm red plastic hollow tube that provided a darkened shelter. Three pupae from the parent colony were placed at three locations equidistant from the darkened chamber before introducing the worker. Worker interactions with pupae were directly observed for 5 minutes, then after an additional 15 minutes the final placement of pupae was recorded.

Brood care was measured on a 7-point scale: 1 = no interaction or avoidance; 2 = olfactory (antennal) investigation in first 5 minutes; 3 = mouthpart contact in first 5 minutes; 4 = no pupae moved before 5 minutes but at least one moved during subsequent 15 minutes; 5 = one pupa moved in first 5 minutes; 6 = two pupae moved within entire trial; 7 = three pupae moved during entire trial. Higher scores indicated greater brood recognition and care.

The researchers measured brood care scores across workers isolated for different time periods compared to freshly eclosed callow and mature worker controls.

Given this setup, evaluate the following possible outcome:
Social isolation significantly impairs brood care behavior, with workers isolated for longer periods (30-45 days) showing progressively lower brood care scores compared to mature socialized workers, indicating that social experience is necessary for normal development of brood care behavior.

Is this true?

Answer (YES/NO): NO